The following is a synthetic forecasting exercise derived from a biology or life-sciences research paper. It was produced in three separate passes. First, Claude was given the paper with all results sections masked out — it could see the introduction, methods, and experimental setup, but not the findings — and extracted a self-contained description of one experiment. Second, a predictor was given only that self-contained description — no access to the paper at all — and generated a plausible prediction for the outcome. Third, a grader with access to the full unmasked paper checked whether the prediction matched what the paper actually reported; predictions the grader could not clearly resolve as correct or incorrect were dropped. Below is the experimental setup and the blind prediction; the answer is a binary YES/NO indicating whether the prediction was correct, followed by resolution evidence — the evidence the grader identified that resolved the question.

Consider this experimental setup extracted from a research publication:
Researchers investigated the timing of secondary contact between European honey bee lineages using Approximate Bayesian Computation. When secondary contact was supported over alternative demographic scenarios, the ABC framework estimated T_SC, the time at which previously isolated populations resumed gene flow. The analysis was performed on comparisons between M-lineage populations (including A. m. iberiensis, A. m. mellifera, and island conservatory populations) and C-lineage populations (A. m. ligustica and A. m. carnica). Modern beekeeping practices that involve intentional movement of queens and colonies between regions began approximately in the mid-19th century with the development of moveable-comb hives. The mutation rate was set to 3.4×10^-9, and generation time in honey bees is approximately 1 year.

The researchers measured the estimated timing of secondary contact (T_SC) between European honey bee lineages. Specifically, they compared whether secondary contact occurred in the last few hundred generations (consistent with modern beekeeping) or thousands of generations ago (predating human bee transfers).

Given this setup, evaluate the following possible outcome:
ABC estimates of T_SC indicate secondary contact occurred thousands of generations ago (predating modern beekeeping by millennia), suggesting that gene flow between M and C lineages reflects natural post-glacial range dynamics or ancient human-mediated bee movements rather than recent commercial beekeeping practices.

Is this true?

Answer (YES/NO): YES